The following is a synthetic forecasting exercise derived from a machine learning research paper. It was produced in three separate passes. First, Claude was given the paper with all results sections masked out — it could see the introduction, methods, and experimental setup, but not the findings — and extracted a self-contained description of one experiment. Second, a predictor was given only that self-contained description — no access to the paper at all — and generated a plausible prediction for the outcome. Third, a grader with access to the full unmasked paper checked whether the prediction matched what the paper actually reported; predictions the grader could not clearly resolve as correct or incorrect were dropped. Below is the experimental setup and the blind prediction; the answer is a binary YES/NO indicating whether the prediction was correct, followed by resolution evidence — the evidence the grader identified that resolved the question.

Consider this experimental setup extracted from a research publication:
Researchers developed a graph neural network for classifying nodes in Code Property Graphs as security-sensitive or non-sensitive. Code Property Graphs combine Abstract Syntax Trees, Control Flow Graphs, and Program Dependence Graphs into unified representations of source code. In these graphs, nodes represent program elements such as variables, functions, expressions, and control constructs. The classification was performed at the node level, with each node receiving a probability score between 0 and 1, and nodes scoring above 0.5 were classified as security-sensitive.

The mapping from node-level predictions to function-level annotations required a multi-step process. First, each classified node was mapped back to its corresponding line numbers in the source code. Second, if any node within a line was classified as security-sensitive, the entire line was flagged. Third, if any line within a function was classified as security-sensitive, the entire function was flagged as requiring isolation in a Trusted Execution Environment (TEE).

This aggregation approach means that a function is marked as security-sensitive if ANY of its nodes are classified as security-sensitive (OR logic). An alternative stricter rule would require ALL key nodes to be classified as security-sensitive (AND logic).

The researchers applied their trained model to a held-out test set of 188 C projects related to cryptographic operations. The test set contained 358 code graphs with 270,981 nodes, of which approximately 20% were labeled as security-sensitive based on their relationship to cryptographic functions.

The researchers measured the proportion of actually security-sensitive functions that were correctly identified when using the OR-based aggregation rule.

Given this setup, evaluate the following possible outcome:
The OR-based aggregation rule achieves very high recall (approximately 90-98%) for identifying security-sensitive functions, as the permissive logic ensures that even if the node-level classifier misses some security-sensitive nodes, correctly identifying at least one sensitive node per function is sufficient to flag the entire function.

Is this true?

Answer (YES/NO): YES